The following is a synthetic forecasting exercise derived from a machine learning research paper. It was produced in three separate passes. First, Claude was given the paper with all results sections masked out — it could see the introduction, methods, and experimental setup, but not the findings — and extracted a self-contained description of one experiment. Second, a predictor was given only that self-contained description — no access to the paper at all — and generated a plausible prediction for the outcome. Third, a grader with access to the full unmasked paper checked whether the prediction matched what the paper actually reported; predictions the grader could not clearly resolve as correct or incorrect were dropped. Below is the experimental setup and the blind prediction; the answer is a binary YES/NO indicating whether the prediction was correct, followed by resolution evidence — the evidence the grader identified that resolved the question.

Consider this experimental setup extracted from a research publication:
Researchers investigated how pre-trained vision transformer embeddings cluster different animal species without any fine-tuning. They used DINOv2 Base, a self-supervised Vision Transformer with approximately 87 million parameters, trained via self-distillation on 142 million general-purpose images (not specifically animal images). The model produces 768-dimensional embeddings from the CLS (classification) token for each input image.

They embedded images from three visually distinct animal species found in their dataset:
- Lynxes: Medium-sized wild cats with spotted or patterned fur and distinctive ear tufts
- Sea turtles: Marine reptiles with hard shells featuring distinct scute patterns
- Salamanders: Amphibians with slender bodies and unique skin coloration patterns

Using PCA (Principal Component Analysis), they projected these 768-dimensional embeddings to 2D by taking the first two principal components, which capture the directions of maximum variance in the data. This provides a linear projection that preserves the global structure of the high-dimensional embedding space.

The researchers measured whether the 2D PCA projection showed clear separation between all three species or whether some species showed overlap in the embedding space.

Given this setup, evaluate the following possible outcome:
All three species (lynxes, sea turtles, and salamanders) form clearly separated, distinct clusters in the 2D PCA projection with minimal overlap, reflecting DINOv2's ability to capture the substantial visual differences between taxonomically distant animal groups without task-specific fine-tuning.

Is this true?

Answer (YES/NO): NO